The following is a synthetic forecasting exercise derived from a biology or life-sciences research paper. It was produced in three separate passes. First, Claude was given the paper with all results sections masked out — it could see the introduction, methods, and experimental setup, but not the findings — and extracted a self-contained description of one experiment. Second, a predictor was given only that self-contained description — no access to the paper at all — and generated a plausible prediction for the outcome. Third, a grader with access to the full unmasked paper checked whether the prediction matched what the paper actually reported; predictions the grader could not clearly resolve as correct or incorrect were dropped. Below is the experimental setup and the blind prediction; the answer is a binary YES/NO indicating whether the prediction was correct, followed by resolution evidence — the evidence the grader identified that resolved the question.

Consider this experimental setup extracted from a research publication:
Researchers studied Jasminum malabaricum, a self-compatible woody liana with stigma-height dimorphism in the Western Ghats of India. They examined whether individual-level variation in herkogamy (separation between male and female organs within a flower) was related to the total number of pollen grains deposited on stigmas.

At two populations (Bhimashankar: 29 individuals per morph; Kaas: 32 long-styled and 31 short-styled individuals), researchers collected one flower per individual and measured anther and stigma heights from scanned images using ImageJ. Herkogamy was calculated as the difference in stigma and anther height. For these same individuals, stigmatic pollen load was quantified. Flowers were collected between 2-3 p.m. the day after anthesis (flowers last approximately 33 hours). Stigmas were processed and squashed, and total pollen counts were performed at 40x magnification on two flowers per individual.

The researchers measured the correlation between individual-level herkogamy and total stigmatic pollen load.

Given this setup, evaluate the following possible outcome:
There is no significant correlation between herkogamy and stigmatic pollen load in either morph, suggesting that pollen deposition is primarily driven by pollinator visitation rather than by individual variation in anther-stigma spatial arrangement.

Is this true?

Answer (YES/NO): NO